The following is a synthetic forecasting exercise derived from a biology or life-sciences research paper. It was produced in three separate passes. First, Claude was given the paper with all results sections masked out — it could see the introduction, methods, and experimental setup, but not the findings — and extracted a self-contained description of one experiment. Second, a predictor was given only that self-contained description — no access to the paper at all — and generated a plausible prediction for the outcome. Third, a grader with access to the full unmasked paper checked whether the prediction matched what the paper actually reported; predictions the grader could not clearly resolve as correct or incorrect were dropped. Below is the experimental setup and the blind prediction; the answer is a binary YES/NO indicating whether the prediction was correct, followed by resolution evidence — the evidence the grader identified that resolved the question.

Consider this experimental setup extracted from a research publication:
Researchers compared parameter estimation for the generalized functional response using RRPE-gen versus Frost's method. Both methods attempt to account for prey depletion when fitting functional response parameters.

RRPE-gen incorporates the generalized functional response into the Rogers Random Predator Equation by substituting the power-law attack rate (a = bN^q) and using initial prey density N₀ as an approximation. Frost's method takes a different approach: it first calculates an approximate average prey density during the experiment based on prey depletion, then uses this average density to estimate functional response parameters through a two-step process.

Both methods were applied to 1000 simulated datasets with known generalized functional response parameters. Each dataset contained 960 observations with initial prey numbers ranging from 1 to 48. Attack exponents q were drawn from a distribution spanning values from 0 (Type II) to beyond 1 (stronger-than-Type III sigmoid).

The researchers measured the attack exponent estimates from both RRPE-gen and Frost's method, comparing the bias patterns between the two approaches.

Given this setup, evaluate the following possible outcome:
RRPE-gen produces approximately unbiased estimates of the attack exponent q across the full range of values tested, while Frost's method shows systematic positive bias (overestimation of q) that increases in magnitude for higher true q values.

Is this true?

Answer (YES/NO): NO